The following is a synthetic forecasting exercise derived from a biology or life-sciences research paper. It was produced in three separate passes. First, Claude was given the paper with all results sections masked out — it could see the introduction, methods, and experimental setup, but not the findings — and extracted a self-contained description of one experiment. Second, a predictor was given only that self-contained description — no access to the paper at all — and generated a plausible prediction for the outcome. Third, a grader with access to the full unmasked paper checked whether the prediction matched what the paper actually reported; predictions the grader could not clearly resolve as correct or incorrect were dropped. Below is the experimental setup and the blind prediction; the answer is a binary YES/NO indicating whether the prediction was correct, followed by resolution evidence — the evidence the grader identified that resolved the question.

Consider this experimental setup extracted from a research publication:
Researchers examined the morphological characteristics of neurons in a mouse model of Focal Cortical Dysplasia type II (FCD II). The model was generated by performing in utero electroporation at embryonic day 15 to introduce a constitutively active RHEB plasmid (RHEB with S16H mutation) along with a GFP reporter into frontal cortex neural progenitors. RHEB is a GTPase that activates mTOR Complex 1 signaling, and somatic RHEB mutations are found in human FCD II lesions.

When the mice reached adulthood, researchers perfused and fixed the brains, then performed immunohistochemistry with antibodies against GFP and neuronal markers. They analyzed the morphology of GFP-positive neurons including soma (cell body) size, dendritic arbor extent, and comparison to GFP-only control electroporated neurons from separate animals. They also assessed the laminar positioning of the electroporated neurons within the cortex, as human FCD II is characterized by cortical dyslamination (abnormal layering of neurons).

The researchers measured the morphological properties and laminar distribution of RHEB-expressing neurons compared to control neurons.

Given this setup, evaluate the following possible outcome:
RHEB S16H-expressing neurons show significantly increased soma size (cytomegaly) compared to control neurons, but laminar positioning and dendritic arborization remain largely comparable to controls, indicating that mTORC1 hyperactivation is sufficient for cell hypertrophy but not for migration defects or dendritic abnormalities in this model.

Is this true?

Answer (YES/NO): NO